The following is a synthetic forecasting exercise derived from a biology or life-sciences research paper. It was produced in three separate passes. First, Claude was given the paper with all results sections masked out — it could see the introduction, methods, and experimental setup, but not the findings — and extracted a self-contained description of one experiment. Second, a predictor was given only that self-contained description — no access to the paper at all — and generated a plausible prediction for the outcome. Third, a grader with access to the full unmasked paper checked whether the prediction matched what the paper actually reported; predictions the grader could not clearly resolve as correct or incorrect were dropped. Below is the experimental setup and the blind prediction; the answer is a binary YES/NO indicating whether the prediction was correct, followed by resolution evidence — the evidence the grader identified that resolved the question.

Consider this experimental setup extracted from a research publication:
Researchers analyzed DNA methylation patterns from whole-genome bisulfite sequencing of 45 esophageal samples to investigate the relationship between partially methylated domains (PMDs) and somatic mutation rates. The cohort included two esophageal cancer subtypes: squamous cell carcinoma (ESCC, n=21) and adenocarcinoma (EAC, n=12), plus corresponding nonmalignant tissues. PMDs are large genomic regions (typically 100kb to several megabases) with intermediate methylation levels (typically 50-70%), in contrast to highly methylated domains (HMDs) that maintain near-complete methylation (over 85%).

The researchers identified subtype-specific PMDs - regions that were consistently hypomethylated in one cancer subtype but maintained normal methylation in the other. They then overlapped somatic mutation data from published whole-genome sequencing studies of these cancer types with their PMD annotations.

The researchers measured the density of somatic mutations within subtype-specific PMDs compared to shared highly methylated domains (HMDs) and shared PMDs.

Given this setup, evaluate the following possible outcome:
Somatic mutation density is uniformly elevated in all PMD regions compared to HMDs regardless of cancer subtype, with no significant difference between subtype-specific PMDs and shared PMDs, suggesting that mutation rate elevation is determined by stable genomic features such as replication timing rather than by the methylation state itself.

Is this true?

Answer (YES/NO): NO